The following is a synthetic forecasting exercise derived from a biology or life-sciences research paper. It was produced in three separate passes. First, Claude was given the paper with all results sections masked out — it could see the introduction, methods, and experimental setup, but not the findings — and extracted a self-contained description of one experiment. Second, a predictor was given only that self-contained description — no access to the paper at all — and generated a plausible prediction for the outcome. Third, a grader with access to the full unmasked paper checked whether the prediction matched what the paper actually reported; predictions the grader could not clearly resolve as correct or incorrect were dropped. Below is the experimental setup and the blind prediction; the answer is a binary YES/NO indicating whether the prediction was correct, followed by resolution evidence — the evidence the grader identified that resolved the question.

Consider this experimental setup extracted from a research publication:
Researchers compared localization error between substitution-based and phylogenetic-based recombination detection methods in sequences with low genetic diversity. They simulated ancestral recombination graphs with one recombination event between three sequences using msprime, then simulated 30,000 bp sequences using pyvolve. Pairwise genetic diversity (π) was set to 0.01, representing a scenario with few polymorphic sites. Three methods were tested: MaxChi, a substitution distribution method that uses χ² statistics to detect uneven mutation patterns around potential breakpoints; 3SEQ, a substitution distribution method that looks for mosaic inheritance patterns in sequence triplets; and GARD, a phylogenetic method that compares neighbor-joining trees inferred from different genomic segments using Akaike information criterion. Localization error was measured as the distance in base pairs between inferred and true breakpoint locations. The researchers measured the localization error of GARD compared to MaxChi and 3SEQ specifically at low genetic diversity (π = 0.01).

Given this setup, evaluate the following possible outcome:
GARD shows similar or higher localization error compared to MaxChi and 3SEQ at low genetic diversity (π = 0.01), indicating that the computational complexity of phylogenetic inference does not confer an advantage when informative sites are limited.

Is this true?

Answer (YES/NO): YES